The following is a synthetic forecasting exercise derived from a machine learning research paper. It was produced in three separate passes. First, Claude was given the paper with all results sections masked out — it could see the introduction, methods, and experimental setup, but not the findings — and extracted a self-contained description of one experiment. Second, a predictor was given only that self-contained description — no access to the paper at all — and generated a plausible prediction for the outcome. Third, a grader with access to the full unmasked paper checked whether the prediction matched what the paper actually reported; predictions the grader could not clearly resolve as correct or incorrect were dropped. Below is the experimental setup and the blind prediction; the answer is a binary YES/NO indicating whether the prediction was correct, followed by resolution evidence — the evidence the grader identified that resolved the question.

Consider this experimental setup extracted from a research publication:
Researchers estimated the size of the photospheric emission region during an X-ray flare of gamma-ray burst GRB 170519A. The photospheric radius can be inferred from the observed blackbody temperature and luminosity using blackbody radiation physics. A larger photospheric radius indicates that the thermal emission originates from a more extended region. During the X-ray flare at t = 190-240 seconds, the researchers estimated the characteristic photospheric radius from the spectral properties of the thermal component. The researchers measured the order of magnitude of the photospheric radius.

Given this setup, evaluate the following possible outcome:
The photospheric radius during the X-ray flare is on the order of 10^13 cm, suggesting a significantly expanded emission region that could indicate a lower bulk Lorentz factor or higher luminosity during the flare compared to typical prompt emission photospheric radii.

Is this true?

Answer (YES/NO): NO